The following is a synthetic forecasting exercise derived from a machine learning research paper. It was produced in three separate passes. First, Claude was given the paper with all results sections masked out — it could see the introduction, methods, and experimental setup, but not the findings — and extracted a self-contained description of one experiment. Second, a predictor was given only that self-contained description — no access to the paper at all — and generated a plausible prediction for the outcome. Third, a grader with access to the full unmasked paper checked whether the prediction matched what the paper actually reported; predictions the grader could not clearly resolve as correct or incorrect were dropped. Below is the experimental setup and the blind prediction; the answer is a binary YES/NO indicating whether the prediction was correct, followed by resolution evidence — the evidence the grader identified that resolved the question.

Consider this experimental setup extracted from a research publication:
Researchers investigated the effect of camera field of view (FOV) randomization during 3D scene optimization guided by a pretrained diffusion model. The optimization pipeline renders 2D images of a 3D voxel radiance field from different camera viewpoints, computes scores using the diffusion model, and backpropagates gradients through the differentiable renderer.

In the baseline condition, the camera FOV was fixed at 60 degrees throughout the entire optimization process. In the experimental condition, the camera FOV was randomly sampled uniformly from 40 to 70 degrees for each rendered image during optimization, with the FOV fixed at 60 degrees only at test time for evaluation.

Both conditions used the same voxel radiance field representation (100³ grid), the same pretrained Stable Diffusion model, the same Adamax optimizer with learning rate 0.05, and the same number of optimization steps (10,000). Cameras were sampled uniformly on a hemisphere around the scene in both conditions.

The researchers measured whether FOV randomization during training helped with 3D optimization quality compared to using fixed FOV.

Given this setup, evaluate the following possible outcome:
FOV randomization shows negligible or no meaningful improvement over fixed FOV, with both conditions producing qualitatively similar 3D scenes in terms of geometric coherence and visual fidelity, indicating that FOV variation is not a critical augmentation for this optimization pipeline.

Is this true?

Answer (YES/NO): NO